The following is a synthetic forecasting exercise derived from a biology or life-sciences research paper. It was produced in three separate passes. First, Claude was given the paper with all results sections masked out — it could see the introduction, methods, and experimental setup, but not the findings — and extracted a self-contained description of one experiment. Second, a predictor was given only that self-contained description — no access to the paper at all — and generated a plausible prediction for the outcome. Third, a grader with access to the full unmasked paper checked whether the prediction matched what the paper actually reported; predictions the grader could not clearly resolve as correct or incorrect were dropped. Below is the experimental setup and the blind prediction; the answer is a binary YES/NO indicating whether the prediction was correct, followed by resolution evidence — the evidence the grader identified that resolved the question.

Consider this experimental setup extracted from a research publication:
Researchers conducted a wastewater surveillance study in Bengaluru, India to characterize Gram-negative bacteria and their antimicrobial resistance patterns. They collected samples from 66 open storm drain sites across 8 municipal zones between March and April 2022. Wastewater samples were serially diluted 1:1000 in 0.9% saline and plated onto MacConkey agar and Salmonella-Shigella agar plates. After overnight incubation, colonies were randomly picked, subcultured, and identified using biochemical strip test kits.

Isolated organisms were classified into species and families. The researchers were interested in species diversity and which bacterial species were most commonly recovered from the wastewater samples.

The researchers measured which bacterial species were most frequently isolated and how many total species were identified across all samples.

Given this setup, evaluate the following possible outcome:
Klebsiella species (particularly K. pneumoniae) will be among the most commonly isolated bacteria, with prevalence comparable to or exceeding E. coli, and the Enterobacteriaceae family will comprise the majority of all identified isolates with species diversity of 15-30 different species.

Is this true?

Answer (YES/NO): YES